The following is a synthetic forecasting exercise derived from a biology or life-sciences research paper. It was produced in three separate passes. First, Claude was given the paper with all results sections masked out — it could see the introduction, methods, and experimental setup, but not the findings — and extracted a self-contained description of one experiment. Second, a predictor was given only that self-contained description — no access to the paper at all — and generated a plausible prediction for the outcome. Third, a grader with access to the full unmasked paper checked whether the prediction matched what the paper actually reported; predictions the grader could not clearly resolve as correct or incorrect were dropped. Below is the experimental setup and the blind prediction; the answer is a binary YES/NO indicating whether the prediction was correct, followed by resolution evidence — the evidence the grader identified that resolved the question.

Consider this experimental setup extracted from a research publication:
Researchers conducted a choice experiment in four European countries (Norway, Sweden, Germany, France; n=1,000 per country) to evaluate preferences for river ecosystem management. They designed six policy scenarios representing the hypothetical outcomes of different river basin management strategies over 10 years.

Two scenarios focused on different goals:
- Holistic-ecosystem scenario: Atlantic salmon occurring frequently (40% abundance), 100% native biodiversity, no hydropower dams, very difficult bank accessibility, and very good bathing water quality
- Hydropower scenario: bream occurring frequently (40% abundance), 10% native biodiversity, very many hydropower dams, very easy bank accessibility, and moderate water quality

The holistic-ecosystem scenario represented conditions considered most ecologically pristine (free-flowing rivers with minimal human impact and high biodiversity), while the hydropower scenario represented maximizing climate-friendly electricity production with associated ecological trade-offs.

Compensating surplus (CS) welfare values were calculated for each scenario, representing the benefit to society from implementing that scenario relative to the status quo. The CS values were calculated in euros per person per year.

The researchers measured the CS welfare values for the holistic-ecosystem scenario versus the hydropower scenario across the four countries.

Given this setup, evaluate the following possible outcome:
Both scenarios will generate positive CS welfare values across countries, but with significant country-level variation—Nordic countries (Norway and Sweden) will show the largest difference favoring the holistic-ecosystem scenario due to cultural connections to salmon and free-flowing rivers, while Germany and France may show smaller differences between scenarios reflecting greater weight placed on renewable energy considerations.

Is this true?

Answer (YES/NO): NO